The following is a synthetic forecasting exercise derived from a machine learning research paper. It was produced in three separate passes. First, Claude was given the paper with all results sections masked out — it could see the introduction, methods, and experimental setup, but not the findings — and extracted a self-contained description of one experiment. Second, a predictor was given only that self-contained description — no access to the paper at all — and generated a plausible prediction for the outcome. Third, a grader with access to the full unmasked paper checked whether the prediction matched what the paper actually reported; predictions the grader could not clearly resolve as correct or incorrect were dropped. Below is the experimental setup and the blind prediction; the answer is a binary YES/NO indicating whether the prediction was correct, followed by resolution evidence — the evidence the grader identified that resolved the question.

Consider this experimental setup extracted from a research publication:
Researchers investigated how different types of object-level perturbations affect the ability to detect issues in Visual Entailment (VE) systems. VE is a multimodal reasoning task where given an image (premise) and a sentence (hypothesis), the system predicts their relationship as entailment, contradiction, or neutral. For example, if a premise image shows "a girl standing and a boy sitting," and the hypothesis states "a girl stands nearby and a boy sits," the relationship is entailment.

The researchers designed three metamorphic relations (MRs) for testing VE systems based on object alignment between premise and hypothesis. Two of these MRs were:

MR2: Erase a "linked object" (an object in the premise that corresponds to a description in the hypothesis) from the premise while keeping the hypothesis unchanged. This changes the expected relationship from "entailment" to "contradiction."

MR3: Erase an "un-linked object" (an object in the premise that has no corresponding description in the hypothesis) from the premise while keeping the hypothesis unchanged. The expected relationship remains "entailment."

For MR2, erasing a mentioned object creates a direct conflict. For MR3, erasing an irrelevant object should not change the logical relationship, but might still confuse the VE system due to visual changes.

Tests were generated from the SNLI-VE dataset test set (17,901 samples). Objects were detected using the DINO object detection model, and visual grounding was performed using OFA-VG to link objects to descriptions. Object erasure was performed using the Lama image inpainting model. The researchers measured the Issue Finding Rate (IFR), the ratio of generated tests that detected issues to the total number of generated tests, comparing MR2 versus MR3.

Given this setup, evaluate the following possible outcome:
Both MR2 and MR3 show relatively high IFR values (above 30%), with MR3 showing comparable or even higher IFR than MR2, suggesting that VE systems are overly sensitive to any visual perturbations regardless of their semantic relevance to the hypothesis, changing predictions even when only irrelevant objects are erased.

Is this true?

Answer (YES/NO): NO